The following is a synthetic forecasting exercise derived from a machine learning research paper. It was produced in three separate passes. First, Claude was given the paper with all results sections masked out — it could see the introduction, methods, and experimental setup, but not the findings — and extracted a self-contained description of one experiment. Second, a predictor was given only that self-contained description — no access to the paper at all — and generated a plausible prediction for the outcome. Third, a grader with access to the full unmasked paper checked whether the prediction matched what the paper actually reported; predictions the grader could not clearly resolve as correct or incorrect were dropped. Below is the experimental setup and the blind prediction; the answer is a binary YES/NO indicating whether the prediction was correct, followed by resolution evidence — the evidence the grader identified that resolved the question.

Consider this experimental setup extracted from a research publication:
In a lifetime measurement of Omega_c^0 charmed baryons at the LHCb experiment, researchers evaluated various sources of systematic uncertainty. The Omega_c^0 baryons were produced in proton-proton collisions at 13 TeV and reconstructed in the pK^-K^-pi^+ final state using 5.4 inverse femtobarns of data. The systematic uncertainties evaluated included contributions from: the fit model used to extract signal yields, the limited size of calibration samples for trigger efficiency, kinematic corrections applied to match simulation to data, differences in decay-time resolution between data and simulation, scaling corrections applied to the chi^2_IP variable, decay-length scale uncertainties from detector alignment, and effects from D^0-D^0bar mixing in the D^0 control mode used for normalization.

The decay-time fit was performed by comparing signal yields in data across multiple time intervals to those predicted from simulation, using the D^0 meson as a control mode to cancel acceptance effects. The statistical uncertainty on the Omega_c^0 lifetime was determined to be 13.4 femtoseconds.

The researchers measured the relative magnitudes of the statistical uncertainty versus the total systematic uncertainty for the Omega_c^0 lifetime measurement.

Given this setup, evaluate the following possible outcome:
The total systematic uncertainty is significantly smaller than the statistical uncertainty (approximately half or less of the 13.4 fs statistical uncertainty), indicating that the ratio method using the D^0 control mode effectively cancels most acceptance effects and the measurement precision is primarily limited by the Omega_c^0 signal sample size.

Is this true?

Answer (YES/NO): YES